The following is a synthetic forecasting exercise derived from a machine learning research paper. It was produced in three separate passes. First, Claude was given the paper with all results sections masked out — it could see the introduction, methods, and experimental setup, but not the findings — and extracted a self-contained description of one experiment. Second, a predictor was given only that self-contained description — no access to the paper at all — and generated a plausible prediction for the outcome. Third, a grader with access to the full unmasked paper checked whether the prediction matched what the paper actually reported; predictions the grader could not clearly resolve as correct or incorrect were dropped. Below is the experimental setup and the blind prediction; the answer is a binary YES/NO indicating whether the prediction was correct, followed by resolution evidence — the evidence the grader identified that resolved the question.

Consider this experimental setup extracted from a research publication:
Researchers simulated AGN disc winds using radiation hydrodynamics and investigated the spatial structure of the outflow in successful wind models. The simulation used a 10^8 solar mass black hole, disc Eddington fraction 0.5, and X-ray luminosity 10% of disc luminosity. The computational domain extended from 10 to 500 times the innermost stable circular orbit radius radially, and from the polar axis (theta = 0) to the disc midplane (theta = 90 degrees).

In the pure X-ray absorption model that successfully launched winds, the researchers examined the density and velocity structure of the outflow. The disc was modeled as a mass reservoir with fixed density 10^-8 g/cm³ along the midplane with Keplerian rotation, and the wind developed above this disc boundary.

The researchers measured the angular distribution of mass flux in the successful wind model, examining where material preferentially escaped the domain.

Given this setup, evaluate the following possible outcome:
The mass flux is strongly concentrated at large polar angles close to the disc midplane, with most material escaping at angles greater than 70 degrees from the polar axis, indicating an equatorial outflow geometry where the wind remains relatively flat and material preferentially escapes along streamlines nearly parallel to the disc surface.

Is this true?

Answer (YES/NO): NO